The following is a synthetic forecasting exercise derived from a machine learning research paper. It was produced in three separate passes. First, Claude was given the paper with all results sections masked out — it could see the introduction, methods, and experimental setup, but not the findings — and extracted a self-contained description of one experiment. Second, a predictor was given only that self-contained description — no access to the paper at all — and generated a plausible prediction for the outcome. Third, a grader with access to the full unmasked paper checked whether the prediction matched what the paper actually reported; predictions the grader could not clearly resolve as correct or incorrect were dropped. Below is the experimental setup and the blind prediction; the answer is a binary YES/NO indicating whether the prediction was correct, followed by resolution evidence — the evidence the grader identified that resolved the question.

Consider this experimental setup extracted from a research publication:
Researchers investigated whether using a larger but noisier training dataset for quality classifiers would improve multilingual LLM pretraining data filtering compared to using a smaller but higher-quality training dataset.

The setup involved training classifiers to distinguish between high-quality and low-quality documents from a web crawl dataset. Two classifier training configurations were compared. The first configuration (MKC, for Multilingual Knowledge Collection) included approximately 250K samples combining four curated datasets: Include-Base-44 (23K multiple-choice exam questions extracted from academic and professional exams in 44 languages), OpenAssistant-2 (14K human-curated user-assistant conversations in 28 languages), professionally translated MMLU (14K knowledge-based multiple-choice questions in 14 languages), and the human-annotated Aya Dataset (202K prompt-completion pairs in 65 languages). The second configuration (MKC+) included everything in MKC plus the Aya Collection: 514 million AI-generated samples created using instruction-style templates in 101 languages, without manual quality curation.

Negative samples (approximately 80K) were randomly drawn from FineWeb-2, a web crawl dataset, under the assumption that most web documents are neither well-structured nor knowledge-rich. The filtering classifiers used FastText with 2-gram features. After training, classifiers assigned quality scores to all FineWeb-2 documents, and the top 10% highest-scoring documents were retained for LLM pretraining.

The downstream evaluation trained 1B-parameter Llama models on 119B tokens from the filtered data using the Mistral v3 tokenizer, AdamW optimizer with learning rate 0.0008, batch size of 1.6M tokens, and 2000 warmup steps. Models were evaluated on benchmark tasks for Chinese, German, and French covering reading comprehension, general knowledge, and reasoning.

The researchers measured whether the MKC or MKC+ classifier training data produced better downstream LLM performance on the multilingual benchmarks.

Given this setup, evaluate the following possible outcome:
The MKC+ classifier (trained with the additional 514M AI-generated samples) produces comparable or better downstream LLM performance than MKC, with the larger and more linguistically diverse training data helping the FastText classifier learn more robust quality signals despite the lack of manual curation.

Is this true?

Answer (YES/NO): YES